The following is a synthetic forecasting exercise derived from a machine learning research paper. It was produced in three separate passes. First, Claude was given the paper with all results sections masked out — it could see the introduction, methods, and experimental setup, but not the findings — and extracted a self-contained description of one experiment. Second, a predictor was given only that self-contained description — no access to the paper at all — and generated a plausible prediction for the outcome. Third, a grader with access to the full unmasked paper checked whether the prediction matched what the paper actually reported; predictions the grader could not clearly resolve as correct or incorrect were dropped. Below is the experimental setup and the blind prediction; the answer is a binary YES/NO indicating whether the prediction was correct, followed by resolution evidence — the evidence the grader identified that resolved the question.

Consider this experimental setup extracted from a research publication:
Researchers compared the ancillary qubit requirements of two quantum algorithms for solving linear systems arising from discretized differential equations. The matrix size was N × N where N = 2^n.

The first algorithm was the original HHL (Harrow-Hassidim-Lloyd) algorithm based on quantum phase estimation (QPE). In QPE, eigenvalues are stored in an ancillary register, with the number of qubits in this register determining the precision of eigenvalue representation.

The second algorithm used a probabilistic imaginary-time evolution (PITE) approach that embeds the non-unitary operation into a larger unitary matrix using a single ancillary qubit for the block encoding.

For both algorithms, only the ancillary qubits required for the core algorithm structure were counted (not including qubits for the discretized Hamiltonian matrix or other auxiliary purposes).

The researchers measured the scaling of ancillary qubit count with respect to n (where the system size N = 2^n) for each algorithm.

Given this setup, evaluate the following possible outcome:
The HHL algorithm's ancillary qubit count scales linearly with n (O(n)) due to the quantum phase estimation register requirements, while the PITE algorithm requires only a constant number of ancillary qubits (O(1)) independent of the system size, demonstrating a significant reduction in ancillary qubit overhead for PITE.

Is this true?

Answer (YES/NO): YES